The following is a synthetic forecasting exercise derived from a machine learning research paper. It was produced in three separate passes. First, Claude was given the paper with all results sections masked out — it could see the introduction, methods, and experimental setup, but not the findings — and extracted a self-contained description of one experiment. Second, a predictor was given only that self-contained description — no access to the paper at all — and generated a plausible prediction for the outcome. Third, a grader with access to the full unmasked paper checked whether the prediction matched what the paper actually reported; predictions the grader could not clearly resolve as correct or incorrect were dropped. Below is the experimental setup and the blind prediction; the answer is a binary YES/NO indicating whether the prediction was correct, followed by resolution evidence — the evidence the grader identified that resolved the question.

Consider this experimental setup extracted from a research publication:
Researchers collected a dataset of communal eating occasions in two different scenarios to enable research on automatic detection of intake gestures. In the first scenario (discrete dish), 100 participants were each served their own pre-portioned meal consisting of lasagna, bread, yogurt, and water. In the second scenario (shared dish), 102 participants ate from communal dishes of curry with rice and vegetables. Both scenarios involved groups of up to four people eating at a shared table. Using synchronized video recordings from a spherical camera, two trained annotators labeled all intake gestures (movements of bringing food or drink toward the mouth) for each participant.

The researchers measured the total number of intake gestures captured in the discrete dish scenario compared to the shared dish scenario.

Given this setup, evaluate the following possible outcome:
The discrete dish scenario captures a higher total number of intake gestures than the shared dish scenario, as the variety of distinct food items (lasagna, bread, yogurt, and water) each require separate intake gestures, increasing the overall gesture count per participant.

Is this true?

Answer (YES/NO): YES